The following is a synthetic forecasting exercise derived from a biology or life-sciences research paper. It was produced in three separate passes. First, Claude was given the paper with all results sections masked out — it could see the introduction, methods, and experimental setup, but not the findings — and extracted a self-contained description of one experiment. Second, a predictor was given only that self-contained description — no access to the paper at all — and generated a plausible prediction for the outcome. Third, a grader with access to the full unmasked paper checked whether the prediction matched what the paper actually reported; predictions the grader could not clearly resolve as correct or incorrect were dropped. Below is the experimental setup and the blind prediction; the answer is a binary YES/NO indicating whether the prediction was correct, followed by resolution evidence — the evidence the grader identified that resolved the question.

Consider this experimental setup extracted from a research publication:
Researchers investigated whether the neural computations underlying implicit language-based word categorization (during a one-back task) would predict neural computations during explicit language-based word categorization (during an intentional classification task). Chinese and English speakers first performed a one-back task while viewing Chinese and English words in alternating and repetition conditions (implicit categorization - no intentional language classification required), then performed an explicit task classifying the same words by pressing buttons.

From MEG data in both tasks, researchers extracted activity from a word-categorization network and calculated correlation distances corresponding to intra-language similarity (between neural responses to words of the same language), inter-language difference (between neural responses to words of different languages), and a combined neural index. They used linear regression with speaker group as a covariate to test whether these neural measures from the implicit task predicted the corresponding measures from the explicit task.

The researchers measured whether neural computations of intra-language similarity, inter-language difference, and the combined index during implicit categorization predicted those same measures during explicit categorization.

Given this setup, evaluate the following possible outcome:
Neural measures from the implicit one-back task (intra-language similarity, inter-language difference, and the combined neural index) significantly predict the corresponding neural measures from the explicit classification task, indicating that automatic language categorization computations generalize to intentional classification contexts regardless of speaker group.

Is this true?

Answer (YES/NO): YES